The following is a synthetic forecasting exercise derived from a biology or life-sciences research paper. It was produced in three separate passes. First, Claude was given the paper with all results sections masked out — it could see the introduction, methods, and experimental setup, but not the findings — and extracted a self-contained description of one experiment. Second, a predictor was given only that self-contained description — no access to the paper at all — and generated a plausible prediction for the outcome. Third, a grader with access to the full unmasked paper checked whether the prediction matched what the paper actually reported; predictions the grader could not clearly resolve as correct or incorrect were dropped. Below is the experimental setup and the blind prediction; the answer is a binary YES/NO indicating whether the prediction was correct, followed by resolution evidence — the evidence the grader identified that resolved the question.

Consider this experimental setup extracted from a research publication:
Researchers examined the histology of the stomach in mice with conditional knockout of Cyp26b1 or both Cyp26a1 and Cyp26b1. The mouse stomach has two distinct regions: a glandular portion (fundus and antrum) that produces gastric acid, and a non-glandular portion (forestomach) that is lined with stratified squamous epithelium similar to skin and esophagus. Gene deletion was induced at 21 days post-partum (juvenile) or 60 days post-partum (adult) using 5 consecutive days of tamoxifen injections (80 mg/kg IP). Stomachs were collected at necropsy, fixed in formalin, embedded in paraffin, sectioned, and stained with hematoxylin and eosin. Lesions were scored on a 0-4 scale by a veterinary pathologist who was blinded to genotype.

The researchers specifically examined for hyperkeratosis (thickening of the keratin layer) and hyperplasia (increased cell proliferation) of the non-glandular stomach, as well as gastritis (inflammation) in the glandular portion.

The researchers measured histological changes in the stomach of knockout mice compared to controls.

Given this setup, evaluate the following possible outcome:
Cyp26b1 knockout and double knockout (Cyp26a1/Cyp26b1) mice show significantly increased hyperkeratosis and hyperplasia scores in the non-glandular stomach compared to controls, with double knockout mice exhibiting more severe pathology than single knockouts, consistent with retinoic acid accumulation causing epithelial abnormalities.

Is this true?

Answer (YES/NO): NO